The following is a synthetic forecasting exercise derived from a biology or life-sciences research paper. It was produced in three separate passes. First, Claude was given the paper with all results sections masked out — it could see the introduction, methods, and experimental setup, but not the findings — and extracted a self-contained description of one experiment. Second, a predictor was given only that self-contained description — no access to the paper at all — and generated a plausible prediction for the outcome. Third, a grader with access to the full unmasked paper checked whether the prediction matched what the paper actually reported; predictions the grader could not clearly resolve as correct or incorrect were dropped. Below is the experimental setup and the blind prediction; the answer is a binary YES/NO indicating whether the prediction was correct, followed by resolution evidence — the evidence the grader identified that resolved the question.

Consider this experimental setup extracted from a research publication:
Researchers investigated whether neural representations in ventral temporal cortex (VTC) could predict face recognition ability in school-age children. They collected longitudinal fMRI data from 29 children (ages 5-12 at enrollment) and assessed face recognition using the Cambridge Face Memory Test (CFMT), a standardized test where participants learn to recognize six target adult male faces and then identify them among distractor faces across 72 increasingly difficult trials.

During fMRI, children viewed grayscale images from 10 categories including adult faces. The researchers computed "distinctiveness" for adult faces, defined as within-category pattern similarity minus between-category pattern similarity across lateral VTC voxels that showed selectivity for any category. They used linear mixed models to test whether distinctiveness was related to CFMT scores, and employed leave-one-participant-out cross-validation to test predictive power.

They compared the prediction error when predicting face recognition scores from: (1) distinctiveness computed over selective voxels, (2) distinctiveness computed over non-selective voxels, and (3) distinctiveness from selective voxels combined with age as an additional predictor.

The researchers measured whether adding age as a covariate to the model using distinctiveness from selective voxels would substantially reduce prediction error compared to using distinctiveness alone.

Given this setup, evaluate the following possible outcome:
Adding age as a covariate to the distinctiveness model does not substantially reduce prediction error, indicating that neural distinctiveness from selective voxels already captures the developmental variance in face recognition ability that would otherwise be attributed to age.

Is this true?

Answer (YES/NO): YES